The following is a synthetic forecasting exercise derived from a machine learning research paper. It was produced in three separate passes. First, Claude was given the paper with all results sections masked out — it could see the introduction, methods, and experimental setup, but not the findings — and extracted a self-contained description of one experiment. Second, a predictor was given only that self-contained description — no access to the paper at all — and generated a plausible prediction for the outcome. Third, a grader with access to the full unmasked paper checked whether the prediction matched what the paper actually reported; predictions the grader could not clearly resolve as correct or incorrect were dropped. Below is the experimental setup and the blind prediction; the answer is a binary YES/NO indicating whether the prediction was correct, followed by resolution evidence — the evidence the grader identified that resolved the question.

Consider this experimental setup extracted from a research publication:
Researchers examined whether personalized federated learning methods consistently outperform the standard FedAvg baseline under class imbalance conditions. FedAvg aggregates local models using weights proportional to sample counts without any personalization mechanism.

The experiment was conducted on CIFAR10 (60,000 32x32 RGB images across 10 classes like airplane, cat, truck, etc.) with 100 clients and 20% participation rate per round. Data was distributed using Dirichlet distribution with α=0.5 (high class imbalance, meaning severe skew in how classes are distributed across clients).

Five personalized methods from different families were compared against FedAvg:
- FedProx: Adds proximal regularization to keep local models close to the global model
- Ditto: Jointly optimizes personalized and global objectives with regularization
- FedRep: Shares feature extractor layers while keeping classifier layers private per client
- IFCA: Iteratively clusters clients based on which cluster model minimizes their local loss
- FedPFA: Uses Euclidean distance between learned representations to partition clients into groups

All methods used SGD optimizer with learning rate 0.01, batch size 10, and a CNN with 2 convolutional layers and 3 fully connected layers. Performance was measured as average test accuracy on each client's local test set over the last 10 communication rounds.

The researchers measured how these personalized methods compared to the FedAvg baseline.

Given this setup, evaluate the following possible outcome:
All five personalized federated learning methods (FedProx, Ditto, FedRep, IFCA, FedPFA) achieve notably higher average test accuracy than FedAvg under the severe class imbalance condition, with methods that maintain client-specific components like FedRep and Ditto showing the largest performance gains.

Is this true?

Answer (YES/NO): NO